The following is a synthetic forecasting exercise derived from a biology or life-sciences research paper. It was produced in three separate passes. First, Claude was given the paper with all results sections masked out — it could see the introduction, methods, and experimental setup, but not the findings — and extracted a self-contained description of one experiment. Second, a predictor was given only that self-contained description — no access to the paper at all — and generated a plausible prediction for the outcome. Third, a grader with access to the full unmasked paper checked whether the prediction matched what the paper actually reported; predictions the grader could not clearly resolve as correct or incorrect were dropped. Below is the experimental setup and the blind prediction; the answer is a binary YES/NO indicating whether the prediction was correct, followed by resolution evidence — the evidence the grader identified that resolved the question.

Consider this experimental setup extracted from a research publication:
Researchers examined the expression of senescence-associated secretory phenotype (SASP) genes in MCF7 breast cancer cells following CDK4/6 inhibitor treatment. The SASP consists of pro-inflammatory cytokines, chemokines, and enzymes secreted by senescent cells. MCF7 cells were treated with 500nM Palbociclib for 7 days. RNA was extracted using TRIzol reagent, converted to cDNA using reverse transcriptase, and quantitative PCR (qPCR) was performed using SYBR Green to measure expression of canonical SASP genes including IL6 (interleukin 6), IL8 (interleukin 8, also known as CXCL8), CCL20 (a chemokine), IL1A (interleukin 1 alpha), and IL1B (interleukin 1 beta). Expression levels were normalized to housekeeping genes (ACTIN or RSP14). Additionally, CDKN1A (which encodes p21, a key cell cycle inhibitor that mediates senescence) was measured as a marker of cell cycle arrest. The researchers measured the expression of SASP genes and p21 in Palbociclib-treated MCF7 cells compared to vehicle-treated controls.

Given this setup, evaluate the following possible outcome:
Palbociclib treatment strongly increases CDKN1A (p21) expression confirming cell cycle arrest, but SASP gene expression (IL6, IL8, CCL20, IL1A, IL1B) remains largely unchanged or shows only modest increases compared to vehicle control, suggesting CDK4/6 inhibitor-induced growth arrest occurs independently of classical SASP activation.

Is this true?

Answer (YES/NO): NO